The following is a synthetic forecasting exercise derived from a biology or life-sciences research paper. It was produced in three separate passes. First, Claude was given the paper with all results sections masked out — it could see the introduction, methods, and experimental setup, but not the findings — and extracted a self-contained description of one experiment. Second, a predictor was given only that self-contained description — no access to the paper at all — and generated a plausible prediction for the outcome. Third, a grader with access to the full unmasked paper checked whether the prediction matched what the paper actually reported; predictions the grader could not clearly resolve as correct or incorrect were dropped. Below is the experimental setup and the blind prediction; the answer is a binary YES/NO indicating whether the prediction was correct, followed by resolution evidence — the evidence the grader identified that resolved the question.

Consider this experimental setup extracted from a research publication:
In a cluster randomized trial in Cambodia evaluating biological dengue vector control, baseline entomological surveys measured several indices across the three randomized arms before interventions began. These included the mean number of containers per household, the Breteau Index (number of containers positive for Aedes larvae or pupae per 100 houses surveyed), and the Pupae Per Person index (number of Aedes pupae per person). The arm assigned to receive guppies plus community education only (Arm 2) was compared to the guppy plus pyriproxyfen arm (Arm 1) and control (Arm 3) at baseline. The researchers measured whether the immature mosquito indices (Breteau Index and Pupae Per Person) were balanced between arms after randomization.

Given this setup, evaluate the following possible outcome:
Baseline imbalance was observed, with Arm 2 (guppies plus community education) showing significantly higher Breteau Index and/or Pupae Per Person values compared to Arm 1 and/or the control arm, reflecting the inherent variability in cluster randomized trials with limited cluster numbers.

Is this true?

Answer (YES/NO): YES